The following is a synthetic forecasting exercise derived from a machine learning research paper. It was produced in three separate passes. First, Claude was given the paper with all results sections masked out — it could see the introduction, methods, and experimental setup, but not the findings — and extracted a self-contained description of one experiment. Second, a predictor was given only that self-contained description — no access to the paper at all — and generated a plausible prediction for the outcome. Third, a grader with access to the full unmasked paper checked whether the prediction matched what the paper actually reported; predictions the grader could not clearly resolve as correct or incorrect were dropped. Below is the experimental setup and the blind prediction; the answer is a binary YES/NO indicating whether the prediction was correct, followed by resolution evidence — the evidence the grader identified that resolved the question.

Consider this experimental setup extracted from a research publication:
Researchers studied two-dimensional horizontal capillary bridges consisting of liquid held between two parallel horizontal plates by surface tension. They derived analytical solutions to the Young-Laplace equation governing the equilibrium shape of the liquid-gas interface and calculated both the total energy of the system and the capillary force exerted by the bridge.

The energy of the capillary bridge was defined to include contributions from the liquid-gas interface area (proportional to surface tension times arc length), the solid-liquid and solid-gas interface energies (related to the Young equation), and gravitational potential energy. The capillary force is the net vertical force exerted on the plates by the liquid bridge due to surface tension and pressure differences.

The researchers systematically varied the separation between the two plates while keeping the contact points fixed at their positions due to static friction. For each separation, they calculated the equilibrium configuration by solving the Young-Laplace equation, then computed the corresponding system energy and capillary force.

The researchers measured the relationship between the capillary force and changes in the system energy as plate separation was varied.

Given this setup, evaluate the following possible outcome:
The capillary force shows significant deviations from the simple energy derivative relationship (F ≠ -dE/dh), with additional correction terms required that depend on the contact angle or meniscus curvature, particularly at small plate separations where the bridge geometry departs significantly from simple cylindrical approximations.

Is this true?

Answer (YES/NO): NO